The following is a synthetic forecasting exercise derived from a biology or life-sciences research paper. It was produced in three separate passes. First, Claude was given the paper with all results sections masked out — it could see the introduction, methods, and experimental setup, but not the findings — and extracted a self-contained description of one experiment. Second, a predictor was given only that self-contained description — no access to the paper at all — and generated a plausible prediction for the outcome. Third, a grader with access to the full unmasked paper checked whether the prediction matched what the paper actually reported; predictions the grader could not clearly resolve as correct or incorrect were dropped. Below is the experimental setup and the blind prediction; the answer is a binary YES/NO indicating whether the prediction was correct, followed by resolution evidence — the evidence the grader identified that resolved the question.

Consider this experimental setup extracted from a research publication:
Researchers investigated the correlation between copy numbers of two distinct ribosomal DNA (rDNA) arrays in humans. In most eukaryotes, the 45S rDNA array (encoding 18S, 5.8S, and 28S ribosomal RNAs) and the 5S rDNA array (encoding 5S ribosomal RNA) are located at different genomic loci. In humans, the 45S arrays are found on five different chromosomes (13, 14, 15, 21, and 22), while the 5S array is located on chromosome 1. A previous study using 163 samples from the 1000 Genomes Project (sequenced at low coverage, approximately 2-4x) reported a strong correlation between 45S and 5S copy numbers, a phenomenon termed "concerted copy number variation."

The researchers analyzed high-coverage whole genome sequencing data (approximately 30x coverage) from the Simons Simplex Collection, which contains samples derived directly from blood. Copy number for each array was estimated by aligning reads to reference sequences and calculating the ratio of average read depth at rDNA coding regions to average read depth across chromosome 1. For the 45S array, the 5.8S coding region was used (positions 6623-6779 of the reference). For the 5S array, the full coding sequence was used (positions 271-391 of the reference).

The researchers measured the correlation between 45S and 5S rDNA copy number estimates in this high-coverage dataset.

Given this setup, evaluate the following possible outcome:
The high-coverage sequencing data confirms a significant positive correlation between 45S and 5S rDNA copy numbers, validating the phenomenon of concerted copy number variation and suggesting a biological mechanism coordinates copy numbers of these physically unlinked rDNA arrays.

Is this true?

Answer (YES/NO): NO